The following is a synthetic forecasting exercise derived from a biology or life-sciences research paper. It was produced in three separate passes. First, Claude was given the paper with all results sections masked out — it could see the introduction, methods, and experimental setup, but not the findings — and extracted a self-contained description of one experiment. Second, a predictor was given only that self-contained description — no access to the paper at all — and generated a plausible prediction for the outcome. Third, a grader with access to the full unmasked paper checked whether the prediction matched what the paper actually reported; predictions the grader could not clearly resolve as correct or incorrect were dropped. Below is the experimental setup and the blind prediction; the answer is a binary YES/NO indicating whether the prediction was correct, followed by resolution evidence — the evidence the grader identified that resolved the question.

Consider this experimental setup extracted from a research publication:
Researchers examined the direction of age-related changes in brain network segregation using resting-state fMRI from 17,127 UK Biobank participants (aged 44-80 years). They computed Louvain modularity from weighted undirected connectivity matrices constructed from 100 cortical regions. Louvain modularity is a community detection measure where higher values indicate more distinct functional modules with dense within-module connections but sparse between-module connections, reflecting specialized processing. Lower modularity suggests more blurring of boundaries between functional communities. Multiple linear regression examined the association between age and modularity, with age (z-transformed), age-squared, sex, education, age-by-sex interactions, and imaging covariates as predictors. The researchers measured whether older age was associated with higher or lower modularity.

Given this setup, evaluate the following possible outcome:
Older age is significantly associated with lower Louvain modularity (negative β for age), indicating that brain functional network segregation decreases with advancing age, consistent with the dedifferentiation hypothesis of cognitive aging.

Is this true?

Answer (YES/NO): YES